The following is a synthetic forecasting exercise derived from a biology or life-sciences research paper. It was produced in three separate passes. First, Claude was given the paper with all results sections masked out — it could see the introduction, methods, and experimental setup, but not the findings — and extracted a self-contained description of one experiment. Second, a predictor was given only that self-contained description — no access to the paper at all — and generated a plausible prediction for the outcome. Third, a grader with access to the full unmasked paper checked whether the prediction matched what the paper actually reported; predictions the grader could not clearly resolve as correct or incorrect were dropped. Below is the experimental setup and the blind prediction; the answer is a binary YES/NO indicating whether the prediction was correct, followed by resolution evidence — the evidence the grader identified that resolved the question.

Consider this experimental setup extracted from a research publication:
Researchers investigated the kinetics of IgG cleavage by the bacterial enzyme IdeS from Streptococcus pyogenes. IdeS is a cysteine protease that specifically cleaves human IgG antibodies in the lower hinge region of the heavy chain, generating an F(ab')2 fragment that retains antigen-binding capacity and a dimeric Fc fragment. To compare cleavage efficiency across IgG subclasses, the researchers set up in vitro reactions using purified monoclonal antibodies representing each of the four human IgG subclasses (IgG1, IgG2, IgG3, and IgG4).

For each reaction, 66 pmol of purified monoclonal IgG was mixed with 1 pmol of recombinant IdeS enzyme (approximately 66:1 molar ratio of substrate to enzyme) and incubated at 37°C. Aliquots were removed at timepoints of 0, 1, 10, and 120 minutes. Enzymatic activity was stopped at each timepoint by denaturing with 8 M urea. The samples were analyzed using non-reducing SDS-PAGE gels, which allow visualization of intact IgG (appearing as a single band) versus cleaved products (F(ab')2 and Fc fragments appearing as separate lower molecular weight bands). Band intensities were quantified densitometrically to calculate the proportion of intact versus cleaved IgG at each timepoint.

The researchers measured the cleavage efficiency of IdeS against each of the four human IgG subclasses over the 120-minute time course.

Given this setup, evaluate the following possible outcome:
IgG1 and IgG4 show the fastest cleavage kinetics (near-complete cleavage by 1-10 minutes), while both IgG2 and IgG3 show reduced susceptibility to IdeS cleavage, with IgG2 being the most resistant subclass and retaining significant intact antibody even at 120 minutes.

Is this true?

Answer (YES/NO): NO